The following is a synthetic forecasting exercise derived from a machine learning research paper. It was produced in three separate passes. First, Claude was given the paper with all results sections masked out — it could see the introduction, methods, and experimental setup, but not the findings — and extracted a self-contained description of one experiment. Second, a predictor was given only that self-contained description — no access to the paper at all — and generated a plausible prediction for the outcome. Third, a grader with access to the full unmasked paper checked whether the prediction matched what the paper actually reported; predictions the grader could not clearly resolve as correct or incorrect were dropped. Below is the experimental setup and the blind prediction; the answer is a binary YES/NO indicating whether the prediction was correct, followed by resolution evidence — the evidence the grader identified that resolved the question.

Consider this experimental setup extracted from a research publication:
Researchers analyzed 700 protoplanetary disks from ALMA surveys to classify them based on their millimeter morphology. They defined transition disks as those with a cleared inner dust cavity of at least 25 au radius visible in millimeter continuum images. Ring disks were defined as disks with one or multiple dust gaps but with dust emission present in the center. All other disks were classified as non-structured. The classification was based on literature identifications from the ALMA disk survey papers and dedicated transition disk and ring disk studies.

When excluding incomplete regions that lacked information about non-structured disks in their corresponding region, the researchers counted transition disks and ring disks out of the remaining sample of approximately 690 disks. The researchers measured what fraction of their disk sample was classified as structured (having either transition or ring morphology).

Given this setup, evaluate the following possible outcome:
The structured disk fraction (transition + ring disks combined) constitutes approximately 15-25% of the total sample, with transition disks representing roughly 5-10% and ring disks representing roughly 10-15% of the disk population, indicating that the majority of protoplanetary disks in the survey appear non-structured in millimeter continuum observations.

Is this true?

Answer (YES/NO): NO